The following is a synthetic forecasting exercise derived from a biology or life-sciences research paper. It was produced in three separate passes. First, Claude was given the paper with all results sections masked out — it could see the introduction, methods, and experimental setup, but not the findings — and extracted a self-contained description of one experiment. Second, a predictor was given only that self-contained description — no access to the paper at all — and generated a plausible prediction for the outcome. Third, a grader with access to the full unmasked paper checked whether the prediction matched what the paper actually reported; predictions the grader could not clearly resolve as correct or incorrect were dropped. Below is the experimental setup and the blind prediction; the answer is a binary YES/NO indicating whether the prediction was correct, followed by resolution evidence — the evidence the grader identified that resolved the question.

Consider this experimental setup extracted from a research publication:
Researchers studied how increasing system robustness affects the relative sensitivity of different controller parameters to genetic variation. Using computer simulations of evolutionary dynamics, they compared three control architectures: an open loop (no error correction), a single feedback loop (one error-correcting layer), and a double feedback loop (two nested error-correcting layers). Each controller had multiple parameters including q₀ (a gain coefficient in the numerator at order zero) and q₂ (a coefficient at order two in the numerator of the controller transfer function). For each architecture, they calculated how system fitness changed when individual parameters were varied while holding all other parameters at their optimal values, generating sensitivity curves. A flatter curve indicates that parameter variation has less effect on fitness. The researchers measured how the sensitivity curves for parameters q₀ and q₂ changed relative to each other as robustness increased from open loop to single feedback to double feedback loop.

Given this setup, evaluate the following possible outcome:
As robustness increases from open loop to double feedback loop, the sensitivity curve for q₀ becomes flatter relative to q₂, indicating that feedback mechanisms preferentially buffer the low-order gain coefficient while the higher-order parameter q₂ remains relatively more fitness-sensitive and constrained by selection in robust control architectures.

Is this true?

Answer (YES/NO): NO